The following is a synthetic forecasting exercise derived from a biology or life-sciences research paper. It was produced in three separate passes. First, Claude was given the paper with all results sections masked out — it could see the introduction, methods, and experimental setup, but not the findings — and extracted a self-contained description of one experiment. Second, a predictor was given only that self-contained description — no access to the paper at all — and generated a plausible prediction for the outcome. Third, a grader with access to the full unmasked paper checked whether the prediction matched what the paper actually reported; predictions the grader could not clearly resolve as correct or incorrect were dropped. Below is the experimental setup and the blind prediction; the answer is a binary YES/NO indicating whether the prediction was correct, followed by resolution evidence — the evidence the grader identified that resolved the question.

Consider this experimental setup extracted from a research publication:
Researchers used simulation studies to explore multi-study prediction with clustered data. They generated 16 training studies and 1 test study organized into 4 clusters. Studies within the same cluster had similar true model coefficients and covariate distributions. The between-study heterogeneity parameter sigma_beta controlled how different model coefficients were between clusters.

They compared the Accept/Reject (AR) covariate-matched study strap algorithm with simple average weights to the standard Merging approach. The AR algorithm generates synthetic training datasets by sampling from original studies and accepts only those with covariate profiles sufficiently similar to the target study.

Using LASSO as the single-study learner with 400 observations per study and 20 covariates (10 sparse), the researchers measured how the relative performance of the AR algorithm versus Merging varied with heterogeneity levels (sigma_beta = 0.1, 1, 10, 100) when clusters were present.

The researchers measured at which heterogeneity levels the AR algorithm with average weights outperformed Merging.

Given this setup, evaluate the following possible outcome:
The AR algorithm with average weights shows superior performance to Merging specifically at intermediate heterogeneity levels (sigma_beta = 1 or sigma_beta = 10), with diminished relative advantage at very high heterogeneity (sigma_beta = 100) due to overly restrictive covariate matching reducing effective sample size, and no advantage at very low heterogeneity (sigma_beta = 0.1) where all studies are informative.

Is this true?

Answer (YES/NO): NO